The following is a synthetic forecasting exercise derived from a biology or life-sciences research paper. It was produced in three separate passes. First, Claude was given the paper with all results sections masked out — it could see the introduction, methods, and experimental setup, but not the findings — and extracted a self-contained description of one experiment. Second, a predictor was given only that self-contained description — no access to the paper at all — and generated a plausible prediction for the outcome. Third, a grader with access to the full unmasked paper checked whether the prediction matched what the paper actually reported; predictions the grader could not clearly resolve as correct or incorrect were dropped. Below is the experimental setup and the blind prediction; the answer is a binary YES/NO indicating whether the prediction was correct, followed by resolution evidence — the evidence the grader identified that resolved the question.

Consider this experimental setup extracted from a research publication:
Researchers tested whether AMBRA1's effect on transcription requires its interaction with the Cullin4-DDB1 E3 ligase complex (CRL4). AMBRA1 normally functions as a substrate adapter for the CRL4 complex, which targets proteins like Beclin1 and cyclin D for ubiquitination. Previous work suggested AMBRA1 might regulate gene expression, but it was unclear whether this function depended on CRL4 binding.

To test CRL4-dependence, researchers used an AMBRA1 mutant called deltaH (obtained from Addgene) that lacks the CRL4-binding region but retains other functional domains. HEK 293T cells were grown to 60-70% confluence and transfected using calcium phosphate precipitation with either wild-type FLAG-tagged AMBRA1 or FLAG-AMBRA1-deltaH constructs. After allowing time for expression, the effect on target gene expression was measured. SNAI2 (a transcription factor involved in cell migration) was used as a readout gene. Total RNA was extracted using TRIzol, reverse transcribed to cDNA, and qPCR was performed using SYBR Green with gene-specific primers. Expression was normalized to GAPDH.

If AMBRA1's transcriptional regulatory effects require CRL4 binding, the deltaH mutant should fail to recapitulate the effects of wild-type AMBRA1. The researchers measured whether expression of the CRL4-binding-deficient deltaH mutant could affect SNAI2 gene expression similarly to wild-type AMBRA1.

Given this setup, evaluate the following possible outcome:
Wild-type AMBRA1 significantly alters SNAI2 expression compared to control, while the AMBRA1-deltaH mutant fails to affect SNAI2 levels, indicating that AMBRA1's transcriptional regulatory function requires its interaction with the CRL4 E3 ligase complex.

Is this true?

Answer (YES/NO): NO